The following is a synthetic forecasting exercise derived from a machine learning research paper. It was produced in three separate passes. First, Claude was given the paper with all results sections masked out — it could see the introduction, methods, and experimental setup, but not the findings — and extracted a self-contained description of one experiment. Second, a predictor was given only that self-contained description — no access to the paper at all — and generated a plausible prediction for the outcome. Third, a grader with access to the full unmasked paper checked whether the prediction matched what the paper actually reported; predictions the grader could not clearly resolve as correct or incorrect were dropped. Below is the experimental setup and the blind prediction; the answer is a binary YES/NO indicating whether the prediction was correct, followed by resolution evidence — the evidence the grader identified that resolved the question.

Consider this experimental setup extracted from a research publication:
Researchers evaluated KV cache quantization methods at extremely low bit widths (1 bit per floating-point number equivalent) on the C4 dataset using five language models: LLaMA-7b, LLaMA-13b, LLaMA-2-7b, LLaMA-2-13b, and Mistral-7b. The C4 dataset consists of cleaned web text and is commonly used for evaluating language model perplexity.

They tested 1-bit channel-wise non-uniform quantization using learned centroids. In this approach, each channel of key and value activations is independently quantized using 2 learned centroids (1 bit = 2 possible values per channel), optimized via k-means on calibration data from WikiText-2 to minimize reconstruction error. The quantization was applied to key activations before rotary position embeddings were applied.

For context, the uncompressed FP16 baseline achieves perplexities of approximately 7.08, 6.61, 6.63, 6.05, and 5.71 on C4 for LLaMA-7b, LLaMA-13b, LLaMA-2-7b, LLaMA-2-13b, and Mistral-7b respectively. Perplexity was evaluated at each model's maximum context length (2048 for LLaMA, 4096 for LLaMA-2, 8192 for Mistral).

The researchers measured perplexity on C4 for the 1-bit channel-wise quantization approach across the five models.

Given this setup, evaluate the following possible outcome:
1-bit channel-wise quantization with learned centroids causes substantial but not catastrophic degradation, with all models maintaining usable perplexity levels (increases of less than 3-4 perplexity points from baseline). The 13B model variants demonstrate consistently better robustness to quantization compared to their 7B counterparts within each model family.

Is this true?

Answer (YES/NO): NO